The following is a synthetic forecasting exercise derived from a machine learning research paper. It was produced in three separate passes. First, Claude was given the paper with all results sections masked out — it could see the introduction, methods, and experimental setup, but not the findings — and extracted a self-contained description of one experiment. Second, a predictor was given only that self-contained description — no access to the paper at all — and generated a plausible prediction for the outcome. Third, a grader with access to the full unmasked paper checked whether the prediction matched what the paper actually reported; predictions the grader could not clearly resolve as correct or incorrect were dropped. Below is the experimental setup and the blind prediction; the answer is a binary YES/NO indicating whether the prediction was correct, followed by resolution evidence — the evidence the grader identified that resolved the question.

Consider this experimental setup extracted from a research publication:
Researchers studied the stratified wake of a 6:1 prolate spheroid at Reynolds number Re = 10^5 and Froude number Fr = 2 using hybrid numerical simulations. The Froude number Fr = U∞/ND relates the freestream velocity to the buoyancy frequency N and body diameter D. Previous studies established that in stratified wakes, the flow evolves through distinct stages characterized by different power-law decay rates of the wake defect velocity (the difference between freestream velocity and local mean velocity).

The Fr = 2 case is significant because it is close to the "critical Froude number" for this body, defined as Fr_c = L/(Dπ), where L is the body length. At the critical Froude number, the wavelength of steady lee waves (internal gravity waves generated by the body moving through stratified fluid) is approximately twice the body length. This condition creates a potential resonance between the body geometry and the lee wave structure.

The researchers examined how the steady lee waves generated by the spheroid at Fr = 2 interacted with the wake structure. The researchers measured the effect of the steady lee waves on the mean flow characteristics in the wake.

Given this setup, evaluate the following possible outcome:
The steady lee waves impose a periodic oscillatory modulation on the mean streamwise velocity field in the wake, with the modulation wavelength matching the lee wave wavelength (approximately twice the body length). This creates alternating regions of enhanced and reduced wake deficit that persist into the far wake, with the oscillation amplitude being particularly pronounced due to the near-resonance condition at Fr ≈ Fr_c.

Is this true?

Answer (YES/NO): NO